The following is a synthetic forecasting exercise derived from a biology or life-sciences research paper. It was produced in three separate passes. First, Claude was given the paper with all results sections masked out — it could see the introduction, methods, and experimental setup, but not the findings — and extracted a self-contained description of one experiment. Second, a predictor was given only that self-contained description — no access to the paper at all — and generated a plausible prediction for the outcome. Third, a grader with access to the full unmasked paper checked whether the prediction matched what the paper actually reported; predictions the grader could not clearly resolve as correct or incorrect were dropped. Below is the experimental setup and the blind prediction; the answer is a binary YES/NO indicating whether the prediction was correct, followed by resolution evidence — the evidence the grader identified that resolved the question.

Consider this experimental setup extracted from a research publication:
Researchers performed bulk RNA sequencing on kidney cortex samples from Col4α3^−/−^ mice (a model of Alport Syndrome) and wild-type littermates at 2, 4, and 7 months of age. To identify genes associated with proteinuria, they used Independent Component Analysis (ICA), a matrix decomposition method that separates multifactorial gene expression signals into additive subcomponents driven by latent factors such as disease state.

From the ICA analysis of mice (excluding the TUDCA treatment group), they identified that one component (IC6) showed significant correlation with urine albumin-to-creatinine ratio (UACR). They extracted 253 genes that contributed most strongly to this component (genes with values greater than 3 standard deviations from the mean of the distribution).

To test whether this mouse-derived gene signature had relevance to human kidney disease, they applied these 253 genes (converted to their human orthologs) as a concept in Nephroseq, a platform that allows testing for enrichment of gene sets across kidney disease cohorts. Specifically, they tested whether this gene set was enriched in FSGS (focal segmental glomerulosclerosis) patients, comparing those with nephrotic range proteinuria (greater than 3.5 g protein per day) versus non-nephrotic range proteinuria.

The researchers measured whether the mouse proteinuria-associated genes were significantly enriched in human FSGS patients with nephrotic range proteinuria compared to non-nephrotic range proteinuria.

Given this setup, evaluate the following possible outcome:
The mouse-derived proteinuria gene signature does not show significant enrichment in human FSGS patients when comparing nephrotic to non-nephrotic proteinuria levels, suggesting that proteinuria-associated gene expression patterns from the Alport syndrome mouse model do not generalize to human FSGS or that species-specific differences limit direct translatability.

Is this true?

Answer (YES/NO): NO